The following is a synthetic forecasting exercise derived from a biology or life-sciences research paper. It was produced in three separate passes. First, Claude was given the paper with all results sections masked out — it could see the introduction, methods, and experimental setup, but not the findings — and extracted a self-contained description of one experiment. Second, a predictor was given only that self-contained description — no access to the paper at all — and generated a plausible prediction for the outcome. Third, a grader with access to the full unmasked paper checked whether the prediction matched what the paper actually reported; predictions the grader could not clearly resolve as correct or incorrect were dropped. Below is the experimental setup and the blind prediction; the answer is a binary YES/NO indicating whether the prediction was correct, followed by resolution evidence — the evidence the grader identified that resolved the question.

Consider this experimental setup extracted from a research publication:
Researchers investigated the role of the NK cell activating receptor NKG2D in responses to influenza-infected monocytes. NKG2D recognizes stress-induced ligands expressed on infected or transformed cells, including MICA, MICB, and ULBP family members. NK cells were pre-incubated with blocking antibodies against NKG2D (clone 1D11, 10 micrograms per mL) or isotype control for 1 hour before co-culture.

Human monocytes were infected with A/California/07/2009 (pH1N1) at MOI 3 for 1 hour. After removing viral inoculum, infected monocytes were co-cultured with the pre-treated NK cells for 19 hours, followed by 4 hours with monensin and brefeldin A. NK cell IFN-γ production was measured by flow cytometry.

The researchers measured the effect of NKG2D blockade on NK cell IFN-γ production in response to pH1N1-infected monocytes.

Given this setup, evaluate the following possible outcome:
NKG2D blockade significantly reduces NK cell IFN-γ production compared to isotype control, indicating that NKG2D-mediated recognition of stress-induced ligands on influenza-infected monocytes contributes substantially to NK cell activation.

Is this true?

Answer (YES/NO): NO